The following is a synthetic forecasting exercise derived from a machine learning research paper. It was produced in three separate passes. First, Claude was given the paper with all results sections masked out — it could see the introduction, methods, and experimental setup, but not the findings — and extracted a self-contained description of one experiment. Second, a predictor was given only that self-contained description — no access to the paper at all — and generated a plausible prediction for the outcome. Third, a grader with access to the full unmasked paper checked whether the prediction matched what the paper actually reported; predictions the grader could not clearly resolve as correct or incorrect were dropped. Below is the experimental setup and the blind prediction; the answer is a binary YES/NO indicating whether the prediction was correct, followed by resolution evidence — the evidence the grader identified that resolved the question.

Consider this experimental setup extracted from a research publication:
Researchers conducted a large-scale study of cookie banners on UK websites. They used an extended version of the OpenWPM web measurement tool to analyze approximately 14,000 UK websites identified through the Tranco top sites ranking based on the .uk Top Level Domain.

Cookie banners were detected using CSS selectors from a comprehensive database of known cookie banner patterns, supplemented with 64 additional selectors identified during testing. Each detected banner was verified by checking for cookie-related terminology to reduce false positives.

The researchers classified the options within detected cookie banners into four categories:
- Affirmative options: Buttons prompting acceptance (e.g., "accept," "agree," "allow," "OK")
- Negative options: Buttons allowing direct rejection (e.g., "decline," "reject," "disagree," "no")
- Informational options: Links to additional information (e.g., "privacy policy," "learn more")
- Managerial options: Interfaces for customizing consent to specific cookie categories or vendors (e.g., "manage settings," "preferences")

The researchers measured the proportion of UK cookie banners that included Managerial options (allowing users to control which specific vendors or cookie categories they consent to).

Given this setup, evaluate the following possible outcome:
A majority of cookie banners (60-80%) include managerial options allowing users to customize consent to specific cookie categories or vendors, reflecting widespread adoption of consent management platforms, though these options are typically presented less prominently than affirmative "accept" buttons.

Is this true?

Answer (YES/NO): YES